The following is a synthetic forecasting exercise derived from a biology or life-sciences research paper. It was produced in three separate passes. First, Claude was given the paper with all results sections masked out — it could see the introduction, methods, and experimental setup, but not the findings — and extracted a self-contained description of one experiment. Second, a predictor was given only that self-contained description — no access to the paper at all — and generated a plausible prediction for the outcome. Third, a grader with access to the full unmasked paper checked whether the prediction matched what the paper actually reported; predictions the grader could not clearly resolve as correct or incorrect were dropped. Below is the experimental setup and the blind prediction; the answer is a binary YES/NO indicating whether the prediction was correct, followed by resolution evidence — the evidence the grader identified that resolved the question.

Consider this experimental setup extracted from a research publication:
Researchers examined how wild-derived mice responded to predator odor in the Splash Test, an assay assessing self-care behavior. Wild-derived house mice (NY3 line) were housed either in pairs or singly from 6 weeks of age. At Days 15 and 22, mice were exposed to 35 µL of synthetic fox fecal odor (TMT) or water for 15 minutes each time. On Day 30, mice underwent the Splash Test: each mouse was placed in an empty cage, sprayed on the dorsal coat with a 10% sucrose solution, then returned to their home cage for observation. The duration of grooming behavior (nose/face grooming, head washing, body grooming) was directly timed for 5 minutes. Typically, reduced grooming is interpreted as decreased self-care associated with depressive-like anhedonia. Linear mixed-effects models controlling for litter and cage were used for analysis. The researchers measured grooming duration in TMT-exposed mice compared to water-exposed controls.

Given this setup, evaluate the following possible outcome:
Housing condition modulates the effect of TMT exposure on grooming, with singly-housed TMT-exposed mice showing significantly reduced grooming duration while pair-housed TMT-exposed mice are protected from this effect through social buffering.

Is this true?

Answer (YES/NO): NO